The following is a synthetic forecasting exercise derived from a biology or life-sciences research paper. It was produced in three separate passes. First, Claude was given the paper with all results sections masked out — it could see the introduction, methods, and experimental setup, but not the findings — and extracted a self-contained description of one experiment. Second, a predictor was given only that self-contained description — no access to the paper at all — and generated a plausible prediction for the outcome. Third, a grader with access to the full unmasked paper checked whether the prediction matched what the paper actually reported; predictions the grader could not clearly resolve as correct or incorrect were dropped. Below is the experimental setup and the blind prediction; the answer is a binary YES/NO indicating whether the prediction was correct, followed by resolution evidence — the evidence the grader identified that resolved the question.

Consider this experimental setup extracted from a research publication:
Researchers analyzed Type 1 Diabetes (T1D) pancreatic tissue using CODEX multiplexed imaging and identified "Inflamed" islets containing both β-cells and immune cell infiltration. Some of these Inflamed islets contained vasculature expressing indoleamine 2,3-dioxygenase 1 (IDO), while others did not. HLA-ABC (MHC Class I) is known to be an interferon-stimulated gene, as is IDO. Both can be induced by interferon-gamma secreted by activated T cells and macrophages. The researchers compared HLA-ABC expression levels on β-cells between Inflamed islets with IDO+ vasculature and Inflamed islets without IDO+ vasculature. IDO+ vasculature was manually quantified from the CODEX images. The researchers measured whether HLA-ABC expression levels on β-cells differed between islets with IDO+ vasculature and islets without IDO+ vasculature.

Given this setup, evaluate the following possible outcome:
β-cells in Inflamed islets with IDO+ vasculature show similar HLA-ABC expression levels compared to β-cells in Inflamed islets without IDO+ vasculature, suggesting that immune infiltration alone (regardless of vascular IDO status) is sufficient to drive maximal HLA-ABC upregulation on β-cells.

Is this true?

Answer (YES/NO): NO